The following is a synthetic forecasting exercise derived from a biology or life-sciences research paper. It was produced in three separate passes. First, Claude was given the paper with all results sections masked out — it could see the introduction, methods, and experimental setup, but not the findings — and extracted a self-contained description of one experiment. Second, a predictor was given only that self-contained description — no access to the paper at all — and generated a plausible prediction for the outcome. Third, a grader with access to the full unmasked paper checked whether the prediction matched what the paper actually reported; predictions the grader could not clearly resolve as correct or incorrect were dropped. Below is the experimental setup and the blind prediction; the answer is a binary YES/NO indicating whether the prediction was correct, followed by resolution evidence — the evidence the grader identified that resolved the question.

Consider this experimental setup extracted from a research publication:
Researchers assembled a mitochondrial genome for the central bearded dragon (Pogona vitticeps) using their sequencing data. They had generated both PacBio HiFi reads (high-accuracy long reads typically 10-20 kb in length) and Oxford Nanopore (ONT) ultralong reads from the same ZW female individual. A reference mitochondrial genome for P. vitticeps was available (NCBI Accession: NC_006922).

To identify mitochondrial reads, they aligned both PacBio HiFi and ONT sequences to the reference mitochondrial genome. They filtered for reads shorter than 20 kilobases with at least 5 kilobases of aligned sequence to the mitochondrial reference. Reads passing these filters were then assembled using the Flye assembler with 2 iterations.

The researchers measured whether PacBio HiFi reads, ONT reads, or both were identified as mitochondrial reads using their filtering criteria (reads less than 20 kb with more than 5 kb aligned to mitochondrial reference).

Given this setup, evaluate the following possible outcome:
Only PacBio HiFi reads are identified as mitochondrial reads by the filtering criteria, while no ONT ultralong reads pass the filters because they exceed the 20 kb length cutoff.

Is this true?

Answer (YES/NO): NO